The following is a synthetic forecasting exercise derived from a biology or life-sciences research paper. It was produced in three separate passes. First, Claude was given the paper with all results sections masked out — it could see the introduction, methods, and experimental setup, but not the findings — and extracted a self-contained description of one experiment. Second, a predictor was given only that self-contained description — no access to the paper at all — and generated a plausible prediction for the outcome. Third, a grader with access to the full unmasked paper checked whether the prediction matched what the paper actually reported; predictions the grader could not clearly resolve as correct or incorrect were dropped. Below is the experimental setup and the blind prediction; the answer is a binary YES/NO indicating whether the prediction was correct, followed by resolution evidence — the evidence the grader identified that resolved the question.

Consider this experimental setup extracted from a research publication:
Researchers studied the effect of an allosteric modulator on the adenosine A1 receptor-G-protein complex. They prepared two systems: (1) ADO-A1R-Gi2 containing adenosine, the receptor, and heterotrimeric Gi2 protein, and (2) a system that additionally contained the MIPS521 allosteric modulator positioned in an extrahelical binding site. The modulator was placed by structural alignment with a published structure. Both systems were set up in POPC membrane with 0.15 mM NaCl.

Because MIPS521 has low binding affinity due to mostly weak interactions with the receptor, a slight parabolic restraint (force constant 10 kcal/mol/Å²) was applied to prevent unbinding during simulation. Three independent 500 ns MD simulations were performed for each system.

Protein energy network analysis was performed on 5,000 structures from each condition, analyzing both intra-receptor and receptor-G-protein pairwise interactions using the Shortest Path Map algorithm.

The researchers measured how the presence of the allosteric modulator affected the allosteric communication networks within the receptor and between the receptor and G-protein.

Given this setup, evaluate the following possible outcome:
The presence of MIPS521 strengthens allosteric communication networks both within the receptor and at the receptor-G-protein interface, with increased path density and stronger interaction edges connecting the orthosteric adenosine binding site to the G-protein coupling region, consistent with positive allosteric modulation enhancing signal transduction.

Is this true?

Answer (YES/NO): NO